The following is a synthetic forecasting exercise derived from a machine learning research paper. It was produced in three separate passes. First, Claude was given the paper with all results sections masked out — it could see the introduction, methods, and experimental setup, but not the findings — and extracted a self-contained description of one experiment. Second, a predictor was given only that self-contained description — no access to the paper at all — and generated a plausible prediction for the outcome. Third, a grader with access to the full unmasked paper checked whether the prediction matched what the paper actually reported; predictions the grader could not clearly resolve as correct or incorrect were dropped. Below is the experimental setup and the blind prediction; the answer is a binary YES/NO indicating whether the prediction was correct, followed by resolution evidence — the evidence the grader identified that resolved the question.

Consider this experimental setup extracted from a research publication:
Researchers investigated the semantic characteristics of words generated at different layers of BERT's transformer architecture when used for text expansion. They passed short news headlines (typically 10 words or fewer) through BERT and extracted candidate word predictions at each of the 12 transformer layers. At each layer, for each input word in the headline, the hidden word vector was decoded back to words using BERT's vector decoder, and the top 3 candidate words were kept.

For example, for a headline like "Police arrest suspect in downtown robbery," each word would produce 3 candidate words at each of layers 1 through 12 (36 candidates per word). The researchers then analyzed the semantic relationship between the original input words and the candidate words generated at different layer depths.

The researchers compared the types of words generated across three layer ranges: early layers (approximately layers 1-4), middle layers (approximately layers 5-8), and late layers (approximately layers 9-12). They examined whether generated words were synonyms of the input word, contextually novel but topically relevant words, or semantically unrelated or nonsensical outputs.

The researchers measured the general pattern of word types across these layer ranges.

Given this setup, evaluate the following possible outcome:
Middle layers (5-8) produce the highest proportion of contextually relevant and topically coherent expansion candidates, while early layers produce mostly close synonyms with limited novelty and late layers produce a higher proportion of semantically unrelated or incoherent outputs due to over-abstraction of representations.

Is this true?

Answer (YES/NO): YES